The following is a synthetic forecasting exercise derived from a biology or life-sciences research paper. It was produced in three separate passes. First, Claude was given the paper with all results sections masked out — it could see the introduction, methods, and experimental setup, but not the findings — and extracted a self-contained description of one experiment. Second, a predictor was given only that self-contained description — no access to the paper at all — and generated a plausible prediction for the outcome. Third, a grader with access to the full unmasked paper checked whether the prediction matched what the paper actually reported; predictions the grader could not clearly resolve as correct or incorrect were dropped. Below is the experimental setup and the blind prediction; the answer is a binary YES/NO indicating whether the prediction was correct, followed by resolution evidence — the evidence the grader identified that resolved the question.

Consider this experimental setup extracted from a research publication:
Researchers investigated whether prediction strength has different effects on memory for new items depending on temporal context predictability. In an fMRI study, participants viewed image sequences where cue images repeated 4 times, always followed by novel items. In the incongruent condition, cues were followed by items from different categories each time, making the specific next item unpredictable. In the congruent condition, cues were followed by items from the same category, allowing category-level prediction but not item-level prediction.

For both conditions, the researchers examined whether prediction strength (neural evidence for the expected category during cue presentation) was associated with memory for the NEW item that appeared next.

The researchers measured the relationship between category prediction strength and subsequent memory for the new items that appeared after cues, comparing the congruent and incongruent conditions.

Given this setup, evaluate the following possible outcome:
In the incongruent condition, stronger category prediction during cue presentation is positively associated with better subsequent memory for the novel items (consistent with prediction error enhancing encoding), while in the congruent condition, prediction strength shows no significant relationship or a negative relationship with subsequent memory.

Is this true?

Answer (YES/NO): NO